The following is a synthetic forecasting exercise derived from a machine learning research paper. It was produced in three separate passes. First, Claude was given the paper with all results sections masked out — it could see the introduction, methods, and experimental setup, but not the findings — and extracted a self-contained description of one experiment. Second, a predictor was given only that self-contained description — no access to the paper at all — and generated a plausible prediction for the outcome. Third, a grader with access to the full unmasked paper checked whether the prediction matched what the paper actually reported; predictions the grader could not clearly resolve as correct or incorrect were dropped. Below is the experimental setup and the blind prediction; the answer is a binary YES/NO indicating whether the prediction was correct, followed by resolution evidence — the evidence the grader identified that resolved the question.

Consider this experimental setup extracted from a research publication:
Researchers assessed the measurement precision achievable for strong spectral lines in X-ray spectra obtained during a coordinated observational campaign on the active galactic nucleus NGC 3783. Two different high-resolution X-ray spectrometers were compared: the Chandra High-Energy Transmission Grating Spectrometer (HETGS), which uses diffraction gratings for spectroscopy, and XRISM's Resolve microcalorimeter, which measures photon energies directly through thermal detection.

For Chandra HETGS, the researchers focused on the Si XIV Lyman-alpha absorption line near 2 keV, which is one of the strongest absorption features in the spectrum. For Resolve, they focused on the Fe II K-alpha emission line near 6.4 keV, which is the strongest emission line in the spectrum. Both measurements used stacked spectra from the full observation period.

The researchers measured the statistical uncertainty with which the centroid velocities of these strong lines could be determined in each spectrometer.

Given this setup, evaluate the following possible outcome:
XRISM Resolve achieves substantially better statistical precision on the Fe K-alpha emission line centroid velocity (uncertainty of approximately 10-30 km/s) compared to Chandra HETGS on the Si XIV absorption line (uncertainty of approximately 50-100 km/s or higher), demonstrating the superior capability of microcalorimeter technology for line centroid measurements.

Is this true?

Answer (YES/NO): YES